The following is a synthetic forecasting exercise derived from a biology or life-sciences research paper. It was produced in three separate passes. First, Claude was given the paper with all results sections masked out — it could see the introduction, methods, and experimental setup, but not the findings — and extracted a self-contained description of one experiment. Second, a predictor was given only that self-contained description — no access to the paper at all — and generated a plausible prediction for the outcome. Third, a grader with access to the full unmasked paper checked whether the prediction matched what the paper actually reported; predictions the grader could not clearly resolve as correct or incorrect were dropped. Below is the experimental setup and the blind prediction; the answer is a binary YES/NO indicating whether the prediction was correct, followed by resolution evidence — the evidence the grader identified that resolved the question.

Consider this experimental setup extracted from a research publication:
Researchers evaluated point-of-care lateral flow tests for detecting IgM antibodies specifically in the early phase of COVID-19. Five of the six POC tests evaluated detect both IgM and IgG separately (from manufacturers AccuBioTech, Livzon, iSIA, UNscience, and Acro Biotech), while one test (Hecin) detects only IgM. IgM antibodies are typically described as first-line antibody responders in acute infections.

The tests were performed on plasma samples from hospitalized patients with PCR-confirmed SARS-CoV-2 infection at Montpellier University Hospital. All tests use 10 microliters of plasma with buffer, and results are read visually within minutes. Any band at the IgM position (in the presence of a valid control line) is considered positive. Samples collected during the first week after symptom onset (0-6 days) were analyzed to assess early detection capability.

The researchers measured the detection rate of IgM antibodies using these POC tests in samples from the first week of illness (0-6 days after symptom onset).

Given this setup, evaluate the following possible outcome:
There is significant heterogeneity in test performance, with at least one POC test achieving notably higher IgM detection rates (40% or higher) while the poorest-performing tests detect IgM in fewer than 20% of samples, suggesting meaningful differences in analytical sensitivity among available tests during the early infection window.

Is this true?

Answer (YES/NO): NO